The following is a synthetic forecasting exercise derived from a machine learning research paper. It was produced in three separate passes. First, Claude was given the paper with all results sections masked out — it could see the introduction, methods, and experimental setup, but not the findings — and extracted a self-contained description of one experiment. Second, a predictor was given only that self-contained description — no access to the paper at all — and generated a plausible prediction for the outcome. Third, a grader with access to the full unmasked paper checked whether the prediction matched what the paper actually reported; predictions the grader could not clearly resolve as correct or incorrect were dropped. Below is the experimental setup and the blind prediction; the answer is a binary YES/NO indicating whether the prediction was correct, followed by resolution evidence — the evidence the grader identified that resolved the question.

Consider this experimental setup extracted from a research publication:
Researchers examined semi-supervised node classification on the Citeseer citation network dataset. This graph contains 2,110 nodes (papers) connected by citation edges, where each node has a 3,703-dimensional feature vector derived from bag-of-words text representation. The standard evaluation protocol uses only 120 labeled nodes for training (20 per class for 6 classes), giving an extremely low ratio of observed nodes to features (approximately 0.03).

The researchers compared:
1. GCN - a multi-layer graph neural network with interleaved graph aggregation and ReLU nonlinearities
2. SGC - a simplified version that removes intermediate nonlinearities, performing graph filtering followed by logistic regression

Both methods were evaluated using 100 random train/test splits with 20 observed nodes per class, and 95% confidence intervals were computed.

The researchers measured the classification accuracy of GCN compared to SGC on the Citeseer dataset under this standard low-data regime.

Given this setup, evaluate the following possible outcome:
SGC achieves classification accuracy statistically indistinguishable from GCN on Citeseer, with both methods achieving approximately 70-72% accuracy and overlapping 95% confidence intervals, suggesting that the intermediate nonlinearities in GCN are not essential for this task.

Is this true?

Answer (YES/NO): NO